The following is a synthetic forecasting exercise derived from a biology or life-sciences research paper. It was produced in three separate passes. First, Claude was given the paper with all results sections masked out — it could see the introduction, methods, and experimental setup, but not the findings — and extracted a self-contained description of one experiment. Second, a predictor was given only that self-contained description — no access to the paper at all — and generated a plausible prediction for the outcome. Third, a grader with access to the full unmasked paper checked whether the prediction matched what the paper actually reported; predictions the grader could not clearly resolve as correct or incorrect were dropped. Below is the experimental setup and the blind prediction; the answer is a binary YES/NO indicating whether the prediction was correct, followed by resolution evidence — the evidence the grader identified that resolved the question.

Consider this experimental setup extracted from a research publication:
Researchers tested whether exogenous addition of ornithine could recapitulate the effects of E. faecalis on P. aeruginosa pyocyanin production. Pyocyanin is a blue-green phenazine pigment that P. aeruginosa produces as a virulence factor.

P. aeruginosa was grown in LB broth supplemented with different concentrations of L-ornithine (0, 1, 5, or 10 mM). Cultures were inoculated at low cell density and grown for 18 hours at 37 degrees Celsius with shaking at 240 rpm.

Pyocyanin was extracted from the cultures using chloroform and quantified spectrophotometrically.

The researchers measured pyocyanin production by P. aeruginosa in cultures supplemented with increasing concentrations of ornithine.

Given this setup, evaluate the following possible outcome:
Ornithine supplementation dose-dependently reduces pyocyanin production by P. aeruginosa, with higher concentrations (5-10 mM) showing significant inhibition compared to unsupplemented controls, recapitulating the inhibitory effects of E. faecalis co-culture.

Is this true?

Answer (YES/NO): YES